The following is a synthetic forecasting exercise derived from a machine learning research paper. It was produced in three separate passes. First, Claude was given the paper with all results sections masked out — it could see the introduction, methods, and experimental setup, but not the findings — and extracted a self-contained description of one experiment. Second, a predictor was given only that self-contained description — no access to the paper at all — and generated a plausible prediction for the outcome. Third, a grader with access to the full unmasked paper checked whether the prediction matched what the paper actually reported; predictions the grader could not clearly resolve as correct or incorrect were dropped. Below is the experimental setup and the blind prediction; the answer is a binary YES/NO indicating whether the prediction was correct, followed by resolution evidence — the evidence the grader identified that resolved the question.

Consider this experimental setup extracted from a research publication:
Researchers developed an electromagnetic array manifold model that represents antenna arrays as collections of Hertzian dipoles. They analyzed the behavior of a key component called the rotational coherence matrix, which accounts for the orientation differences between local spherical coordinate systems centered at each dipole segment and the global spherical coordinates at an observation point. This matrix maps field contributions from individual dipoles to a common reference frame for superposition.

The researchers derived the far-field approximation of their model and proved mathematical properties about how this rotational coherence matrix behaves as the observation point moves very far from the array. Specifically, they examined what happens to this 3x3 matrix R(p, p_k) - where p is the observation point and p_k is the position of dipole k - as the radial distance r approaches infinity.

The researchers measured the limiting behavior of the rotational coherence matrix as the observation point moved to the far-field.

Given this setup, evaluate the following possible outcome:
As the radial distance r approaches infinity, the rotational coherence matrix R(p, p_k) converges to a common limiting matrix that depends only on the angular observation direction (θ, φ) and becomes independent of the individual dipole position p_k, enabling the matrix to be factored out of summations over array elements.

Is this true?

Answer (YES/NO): NO